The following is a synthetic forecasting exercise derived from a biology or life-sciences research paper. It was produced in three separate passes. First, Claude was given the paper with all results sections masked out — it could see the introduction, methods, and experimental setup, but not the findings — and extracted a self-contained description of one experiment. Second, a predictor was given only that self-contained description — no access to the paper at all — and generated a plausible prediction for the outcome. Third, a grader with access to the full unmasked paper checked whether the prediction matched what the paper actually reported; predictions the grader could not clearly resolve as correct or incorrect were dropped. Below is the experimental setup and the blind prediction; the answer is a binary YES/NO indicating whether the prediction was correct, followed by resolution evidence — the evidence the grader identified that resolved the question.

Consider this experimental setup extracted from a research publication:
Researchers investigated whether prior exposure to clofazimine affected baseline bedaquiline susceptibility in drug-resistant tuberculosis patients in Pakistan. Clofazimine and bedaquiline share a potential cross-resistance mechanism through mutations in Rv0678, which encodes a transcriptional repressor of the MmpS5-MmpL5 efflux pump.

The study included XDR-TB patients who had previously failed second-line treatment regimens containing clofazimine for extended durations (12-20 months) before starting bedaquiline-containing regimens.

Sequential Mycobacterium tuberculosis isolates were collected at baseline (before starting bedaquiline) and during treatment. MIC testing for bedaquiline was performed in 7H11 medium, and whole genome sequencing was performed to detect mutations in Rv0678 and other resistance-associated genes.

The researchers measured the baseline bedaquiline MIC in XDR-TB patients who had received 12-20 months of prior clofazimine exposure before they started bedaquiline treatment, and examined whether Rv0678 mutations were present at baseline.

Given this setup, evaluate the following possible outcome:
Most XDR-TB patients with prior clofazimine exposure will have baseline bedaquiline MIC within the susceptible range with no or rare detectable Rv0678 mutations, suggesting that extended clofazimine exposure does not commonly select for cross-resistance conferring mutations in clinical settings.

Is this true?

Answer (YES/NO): YES